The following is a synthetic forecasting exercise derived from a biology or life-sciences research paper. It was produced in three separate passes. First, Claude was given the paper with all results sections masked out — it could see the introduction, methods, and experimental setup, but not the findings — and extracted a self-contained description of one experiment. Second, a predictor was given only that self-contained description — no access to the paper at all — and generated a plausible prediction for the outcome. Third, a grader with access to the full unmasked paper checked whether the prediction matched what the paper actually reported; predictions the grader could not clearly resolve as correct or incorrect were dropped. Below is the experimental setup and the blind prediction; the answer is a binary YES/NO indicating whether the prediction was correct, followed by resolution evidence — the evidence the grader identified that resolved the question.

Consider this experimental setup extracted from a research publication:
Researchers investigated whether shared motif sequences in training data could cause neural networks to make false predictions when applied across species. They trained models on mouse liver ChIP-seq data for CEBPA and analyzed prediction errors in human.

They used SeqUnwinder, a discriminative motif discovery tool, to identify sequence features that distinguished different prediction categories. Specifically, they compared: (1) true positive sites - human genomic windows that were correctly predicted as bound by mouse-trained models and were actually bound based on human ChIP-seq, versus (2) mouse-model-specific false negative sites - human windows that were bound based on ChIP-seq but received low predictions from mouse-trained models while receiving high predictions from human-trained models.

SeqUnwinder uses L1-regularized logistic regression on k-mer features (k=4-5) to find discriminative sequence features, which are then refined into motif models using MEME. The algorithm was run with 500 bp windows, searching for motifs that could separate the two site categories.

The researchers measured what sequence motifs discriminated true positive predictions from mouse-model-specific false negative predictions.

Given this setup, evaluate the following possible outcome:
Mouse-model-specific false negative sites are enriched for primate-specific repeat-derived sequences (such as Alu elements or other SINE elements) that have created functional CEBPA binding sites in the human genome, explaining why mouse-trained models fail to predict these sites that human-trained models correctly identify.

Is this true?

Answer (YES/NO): NO